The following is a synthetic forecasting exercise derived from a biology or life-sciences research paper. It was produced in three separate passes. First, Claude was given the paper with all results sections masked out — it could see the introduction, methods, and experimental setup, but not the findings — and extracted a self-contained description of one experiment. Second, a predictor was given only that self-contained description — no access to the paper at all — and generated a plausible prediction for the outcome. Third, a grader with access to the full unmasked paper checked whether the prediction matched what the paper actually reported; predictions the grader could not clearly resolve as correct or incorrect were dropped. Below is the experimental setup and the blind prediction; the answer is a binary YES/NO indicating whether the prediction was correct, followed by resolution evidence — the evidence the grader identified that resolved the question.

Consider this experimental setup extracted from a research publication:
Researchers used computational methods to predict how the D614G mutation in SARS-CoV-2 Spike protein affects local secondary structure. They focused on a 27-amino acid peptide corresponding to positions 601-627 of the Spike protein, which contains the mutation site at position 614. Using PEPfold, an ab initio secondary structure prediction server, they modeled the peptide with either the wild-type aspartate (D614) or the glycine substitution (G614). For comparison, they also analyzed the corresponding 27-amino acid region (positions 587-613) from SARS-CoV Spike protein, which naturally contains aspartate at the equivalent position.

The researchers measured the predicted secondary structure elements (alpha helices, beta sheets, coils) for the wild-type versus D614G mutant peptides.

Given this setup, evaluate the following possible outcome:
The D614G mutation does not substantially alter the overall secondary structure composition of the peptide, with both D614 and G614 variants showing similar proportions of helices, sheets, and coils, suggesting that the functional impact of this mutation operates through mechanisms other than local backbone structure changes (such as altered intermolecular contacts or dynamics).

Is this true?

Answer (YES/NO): NO